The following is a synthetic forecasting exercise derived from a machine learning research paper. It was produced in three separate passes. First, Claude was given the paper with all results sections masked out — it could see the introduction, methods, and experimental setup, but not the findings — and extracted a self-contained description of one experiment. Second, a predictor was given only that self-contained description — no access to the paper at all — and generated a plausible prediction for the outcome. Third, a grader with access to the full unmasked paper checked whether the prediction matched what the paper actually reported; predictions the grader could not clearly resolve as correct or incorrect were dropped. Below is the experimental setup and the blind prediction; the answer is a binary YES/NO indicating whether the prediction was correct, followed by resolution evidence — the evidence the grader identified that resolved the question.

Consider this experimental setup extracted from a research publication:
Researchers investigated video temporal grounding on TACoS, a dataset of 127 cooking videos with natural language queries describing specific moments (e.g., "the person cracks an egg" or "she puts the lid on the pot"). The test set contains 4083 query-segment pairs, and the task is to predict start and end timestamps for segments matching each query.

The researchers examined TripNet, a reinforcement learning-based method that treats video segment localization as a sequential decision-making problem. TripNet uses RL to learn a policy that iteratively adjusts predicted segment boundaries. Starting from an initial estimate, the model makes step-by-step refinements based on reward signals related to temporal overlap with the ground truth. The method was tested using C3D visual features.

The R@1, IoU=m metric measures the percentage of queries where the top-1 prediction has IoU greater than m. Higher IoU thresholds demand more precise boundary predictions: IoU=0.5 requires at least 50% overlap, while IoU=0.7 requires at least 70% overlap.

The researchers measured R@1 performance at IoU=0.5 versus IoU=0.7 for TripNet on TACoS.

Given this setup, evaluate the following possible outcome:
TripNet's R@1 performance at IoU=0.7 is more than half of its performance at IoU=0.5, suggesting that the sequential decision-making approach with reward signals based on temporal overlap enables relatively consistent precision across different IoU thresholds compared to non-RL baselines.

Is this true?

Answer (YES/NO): NO